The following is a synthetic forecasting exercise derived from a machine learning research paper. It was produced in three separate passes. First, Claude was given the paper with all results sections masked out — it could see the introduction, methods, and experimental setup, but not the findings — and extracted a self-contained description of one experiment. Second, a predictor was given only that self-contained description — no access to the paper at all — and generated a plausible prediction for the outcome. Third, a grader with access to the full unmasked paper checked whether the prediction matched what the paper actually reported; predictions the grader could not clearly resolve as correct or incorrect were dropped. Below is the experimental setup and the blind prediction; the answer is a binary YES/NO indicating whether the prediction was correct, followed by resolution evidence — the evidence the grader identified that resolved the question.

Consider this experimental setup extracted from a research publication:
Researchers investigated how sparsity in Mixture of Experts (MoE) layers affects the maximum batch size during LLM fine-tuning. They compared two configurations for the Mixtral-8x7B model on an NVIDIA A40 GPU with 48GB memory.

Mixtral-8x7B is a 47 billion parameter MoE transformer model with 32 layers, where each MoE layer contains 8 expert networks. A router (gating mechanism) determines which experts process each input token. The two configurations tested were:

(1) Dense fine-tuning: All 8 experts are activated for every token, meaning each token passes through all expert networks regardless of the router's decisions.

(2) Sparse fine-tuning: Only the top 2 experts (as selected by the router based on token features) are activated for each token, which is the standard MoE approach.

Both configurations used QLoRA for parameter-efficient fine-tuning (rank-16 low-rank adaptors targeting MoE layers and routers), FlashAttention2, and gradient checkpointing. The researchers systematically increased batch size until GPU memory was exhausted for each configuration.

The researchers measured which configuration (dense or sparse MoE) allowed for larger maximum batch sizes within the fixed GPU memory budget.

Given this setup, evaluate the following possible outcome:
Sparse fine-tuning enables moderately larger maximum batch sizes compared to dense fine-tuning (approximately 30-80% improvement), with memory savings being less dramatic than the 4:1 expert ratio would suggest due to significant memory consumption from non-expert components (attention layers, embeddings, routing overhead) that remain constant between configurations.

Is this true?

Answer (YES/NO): NO